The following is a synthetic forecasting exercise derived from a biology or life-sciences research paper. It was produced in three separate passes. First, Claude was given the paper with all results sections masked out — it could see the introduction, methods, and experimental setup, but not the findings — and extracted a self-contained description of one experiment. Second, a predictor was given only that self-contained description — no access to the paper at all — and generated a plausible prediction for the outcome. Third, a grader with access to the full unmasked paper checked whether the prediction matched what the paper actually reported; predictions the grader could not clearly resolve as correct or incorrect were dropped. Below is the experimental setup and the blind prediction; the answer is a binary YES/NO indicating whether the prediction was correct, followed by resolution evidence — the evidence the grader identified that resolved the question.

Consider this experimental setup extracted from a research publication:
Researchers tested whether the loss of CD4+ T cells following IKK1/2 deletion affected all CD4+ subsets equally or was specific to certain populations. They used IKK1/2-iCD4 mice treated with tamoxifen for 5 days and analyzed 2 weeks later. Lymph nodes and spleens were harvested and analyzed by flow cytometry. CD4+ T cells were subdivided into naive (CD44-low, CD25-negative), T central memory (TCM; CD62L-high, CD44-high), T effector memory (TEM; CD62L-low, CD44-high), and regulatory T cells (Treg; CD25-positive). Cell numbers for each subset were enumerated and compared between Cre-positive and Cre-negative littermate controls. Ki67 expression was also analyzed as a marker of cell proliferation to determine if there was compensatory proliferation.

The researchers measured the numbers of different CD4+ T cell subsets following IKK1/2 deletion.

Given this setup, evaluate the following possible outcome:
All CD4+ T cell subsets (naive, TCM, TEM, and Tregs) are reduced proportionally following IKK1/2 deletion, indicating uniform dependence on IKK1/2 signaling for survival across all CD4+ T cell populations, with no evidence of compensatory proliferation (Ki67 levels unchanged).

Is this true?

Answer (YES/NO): YES